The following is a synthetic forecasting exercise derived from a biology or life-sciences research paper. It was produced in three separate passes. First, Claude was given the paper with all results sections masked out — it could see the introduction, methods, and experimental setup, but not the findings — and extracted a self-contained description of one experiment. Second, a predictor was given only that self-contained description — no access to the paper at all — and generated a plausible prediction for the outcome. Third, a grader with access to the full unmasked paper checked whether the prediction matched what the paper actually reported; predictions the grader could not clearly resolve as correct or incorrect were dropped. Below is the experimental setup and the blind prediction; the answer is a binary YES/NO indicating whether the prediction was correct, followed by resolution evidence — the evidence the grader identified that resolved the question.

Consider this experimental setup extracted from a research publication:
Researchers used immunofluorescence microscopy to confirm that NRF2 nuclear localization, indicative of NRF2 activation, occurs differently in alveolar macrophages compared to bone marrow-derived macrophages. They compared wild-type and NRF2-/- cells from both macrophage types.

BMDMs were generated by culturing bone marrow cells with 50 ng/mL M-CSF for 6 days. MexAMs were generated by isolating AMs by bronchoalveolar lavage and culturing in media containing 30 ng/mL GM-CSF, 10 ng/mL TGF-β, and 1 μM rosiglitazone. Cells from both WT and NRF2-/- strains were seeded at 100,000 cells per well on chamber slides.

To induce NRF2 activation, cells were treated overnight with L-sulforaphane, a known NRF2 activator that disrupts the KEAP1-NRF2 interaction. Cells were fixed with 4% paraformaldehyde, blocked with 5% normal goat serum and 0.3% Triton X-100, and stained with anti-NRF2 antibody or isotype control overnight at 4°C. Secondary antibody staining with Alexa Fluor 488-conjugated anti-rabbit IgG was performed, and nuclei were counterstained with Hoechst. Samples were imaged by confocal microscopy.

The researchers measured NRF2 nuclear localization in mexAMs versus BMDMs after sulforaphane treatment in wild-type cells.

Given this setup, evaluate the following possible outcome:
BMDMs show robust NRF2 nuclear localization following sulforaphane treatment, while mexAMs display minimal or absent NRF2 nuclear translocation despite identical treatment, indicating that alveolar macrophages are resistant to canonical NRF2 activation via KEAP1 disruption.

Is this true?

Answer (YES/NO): NO